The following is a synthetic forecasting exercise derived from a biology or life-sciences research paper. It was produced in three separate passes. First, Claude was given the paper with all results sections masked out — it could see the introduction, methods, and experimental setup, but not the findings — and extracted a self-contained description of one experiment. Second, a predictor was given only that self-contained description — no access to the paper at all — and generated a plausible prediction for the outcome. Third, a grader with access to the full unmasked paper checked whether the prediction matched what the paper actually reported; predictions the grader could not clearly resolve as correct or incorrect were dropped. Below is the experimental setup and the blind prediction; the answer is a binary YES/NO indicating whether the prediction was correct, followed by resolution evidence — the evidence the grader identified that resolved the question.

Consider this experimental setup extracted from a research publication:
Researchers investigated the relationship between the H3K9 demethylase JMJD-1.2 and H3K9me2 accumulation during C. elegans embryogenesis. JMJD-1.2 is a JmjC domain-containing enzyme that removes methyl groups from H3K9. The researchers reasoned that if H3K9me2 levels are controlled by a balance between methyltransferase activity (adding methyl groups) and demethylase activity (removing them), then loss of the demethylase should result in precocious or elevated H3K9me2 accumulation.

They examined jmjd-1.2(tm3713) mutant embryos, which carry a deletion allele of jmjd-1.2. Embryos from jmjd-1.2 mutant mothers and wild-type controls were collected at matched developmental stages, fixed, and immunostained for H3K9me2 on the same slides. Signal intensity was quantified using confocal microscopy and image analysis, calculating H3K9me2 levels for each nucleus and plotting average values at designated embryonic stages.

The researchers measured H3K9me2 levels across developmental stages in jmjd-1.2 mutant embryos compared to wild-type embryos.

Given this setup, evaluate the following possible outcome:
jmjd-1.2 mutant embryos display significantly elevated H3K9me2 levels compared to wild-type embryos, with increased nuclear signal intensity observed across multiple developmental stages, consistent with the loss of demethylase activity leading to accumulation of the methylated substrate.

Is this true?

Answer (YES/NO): NO